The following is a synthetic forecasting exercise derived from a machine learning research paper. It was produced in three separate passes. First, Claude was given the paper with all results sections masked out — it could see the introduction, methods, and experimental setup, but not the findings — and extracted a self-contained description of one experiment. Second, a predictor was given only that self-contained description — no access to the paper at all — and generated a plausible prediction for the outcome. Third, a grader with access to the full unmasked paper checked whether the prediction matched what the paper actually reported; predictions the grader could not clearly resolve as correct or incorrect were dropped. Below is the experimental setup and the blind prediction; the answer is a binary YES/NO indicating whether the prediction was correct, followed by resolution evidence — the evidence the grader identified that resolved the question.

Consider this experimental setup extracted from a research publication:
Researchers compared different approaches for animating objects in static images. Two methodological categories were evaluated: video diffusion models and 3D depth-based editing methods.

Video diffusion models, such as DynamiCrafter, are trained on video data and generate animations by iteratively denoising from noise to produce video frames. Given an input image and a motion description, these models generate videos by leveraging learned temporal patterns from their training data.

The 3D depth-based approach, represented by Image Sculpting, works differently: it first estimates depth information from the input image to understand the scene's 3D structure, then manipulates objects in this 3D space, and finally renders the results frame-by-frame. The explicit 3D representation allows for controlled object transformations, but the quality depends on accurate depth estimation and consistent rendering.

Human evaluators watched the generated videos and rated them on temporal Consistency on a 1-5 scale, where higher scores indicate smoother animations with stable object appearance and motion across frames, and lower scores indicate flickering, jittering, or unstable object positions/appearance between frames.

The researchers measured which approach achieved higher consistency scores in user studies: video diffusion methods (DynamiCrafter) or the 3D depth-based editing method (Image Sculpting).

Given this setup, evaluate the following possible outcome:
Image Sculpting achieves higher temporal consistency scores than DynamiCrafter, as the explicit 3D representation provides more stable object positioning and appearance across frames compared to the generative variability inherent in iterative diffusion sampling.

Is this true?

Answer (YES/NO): NO